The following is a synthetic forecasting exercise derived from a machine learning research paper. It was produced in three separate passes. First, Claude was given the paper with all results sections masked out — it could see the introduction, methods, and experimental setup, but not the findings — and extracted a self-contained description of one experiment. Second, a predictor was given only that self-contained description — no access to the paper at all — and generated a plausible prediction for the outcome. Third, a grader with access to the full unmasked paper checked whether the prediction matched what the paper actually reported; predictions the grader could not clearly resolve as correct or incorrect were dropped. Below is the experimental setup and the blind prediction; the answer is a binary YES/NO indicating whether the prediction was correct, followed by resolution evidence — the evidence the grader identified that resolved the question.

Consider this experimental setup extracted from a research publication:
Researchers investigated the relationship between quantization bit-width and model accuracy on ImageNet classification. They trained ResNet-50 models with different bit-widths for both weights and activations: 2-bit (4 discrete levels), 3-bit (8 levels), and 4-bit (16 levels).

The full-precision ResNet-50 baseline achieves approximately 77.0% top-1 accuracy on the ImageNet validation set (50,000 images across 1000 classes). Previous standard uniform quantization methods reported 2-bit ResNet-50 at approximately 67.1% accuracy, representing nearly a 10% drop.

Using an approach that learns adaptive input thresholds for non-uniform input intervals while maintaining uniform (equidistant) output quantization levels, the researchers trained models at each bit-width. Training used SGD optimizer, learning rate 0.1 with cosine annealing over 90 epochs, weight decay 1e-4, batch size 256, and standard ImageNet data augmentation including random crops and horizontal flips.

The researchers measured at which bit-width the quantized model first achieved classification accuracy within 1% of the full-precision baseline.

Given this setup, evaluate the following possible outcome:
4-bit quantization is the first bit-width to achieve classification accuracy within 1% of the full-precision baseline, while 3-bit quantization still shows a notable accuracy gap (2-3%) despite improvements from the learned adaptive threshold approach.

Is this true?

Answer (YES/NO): NO